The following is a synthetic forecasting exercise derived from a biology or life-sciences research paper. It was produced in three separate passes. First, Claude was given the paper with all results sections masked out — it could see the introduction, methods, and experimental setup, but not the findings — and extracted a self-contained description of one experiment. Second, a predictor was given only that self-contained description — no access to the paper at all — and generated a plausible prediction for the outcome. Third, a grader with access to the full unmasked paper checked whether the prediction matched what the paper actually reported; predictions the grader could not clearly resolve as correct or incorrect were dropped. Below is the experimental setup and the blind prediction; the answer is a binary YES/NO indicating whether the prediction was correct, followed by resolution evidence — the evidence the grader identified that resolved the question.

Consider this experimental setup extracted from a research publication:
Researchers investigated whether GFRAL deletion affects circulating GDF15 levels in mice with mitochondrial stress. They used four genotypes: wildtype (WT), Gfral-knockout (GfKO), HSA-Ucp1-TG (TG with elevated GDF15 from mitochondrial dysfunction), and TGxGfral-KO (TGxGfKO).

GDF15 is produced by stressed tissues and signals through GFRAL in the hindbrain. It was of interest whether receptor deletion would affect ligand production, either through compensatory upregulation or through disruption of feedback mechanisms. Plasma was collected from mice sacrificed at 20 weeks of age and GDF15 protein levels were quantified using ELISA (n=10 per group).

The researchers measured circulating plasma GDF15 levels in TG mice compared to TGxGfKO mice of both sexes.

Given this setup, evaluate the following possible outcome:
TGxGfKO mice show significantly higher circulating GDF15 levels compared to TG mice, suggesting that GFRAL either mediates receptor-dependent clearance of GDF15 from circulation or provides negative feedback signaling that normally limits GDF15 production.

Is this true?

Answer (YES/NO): NO